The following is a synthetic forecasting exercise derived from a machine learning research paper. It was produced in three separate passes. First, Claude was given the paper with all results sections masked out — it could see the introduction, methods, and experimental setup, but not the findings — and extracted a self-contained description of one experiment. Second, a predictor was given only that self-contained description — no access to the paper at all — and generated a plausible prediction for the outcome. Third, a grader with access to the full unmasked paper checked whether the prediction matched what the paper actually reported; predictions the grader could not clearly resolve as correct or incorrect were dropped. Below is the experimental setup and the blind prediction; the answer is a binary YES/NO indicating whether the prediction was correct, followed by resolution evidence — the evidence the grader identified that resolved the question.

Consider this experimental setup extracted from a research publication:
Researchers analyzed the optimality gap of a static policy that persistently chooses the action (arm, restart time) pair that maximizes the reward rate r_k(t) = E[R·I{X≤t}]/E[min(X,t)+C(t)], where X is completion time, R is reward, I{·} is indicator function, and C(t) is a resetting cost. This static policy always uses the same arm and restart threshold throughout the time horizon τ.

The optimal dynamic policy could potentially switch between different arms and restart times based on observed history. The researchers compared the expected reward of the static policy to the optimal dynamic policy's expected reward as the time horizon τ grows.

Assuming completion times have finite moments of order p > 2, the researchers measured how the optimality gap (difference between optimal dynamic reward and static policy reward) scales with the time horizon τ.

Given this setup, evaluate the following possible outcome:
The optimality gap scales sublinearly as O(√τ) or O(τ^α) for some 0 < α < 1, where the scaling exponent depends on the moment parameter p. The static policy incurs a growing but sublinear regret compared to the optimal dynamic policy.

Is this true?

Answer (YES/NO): NO